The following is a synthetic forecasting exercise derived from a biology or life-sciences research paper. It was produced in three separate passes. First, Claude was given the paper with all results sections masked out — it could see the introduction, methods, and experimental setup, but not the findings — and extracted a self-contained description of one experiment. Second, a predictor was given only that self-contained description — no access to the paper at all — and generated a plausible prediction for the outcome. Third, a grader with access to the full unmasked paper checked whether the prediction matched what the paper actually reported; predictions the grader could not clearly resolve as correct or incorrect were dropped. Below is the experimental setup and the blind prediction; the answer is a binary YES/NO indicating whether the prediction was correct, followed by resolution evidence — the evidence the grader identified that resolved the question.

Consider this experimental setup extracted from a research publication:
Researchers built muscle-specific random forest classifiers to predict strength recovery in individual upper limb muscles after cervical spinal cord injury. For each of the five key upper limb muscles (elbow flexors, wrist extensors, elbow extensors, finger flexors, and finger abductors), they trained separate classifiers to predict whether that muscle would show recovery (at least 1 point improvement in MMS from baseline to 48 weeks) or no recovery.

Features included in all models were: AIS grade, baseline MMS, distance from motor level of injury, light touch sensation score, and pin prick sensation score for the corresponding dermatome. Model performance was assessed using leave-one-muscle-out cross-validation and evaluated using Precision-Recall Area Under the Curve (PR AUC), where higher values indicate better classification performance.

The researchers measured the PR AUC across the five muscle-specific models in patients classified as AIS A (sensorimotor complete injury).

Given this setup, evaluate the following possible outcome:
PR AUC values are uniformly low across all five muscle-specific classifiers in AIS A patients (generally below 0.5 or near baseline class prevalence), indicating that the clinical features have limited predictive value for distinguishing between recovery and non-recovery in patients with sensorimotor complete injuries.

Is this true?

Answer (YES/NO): NO